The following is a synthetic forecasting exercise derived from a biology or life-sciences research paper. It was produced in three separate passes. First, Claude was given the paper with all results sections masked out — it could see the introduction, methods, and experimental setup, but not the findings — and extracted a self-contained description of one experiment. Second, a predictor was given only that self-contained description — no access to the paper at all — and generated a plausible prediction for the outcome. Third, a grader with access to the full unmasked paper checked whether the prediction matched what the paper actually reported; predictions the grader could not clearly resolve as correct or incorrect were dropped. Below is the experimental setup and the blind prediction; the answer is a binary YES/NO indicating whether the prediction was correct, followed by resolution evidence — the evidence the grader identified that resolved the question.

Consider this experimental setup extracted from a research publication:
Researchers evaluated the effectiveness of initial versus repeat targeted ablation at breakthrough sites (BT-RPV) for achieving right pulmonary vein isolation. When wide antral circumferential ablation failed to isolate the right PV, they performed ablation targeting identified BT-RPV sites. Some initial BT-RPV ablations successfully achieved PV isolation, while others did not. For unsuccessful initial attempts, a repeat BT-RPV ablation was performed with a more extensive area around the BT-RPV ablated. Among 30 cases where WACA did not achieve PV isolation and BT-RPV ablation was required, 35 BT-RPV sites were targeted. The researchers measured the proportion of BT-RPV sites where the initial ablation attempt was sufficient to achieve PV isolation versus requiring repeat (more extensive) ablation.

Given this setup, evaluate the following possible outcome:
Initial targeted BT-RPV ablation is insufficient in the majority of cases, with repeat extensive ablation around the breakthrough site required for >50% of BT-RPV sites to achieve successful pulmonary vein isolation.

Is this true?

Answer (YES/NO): NO